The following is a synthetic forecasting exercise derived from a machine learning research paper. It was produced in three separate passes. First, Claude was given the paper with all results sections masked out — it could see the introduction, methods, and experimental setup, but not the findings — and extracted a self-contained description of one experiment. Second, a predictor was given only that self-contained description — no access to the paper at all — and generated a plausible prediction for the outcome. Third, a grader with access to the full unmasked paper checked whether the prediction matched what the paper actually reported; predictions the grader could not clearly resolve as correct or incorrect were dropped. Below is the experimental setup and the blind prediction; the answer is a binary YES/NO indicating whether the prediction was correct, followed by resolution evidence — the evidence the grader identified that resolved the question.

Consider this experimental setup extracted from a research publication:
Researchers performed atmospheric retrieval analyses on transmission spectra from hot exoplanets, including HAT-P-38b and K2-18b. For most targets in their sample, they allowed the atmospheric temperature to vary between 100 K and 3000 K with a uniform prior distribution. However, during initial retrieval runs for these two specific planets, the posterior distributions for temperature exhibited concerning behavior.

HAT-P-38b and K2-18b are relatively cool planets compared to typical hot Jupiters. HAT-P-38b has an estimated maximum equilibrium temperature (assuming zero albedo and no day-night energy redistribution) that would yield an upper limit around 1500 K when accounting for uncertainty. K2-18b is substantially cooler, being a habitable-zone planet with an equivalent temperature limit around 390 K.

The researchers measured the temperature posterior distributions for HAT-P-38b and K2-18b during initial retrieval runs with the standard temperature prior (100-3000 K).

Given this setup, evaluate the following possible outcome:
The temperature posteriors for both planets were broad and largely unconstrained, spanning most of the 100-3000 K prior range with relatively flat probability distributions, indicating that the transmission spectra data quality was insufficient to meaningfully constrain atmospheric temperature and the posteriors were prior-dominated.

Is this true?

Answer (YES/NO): NO